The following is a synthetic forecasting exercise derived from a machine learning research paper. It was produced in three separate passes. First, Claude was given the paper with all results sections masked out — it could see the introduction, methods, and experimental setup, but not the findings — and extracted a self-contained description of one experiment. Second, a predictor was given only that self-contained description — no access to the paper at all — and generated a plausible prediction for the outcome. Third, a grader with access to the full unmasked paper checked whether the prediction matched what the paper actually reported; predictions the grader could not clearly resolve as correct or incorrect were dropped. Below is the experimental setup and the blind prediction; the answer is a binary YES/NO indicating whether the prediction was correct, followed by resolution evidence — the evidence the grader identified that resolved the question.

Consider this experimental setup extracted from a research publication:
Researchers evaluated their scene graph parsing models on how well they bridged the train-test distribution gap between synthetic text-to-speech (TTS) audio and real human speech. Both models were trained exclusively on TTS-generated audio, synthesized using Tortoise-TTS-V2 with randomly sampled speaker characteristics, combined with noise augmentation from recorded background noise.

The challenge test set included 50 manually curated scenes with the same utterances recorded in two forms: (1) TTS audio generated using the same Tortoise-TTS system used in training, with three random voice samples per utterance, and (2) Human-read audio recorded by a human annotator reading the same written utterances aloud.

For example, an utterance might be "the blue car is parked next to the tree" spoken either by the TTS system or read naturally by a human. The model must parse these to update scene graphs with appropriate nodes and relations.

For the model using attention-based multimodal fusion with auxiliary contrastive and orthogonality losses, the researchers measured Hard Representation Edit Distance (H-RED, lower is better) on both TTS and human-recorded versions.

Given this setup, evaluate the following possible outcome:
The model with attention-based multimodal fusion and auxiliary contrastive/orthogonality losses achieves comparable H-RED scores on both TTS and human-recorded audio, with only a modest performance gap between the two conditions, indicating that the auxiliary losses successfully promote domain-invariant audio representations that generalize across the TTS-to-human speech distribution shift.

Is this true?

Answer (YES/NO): YES